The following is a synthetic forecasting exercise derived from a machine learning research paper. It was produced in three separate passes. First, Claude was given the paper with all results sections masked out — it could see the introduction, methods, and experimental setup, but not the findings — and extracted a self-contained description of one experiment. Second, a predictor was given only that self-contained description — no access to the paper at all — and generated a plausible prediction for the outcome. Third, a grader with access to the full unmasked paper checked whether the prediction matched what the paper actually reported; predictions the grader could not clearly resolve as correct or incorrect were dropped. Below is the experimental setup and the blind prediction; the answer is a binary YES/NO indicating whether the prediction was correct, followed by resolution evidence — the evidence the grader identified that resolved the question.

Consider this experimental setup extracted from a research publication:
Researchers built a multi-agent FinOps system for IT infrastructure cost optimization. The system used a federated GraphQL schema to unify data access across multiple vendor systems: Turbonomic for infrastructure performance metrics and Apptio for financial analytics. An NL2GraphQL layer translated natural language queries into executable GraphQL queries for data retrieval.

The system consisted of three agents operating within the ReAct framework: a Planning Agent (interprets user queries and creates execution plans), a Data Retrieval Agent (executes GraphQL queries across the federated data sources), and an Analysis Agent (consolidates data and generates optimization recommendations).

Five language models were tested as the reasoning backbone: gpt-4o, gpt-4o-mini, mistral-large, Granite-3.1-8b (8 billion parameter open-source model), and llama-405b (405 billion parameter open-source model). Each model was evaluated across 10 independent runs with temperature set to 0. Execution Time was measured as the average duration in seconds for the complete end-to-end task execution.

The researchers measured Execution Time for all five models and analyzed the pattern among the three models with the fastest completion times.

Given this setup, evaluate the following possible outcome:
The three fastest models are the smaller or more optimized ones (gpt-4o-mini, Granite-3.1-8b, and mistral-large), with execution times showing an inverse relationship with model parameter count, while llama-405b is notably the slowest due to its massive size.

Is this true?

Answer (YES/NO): NO